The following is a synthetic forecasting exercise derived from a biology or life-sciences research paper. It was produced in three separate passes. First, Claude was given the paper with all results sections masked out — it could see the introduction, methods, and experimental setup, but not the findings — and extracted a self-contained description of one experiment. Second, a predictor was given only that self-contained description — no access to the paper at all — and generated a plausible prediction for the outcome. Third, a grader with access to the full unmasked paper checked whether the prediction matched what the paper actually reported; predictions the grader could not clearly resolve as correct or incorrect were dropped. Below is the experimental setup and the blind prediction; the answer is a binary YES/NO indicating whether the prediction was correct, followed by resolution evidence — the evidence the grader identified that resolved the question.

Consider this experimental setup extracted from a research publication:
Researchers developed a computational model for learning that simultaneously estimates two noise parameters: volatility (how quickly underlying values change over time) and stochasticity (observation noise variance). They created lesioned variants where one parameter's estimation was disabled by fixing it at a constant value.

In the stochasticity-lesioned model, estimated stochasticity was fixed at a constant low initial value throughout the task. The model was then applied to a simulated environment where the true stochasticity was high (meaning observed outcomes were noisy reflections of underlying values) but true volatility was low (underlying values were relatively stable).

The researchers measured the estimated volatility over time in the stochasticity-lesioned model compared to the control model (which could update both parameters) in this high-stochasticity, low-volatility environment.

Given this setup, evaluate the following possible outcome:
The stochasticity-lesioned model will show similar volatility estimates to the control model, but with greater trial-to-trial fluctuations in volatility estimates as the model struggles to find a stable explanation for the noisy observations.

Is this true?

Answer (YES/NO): NO